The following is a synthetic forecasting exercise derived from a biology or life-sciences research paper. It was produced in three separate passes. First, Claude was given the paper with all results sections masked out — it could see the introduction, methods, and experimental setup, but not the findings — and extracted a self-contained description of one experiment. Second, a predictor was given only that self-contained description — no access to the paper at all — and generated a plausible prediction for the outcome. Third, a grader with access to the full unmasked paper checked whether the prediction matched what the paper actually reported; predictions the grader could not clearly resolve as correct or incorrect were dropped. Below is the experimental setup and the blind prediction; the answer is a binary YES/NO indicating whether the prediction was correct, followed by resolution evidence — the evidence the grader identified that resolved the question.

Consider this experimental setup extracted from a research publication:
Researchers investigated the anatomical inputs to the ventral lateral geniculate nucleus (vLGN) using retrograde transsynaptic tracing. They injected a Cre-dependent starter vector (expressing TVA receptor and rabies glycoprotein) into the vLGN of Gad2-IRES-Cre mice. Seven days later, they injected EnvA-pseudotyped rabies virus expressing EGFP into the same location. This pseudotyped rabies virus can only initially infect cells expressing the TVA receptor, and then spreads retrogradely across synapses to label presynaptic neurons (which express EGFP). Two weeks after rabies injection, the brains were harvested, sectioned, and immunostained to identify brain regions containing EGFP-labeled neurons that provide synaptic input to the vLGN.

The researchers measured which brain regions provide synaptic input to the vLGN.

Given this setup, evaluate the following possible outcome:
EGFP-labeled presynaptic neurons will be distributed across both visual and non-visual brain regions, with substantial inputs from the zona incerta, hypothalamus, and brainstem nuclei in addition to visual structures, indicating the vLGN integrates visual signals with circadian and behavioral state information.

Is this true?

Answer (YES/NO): NO